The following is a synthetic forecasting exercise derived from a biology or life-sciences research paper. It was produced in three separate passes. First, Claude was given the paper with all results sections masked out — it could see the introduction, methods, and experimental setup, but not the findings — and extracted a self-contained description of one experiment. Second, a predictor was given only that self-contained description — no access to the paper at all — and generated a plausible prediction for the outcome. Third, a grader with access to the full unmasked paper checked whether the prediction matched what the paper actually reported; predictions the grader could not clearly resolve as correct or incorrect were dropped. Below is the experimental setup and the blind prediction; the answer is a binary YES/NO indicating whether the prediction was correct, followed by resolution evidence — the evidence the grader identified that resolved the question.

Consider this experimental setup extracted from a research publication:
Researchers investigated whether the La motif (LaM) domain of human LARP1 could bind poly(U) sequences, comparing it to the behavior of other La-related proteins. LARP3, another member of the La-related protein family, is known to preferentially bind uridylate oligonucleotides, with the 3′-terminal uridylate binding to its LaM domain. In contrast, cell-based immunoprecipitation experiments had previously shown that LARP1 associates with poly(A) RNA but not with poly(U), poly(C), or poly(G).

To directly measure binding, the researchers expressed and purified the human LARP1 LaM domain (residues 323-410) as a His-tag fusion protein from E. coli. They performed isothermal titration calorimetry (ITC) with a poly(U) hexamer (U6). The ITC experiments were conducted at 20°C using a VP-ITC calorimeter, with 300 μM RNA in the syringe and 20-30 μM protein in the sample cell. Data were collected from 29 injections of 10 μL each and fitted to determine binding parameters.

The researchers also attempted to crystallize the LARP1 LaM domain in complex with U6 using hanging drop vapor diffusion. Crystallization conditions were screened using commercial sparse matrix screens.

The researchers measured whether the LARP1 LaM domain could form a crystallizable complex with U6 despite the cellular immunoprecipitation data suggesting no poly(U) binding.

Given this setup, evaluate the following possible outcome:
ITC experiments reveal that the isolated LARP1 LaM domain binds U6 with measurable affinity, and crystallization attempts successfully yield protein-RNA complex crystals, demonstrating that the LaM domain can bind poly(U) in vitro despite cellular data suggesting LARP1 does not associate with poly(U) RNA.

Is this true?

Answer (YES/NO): YES